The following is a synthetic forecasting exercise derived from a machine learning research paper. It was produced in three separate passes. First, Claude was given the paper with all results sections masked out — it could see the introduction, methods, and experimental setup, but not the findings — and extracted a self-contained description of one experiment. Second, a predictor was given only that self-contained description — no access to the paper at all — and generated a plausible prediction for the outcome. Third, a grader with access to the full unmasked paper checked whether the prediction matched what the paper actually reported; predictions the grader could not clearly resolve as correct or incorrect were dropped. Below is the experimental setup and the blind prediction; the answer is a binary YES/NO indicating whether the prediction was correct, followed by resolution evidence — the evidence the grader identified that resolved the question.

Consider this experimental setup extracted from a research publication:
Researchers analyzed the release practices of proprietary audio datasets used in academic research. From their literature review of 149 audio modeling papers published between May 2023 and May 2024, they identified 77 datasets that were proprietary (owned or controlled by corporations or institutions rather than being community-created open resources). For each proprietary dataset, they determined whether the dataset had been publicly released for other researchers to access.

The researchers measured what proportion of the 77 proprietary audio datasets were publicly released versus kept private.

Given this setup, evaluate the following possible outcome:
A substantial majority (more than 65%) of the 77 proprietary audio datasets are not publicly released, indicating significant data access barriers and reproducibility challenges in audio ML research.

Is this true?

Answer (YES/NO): YES